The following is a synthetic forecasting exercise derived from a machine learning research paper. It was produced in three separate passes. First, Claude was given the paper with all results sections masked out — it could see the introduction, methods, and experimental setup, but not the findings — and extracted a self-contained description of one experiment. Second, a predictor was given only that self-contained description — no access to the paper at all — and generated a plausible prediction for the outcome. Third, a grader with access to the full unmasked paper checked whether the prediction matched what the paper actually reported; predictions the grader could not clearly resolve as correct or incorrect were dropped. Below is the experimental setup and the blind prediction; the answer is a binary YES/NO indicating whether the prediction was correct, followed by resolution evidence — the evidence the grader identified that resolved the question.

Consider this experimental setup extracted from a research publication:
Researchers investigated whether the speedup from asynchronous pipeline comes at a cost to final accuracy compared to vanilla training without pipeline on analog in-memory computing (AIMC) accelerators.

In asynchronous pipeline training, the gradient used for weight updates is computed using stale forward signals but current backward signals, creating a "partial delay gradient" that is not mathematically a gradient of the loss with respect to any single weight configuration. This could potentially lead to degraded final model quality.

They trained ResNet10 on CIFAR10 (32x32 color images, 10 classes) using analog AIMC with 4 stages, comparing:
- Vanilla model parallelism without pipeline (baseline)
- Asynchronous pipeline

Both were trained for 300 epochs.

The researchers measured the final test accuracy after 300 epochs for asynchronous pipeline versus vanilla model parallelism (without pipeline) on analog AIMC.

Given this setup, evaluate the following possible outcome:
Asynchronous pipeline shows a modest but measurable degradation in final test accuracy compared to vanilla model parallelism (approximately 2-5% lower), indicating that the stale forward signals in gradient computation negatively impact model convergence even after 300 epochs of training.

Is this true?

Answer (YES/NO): NO